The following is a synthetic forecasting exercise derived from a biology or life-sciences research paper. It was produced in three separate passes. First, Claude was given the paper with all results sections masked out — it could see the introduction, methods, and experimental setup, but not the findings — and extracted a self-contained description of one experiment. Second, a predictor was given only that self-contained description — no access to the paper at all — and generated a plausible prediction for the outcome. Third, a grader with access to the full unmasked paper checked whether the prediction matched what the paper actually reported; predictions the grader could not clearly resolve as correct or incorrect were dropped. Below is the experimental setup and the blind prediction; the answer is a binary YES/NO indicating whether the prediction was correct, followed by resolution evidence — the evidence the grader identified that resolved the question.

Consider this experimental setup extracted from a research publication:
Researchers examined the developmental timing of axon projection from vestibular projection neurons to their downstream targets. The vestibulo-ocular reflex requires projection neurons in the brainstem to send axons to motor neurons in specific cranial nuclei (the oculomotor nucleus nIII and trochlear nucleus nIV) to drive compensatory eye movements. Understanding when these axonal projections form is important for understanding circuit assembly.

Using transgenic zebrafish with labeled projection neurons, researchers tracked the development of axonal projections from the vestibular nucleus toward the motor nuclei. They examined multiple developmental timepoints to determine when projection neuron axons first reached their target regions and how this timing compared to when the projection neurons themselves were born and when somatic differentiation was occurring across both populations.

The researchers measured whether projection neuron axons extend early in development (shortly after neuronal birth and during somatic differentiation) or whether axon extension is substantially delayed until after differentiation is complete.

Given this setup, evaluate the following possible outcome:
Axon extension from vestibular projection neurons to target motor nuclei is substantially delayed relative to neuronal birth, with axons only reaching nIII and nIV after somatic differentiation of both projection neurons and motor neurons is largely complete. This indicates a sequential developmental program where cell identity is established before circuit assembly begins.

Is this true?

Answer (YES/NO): NO